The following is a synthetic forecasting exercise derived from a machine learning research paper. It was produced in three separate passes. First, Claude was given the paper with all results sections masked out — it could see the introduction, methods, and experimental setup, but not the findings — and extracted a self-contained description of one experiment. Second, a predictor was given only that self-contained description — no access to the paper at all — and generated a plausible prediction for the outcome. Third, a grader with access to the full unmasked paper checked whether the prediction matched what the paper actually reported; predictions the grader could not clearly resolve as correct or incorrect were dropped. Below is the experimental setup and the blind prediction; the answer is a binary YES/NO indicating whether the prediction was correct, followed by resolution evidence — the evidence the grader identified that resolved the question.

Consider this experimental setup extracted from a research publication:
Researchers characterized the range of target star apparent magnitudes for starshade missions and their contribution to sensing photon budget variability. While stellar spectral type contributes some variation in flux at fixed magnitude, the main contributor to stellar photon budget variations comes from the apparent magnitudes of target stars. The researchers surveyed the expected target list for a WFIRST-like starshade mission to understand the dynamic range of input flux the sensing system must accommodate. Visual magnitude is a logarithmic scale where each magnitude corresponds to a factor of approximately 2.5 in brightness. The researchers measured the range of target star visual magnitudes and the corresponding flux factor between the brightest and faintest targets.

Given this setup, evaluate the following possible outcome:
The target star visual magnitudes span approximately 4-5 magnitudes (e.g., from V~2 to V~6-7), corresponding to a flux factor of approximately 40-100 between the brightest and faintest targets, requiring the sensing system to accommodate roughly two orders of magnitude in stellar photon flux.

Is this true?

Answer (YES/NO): NO